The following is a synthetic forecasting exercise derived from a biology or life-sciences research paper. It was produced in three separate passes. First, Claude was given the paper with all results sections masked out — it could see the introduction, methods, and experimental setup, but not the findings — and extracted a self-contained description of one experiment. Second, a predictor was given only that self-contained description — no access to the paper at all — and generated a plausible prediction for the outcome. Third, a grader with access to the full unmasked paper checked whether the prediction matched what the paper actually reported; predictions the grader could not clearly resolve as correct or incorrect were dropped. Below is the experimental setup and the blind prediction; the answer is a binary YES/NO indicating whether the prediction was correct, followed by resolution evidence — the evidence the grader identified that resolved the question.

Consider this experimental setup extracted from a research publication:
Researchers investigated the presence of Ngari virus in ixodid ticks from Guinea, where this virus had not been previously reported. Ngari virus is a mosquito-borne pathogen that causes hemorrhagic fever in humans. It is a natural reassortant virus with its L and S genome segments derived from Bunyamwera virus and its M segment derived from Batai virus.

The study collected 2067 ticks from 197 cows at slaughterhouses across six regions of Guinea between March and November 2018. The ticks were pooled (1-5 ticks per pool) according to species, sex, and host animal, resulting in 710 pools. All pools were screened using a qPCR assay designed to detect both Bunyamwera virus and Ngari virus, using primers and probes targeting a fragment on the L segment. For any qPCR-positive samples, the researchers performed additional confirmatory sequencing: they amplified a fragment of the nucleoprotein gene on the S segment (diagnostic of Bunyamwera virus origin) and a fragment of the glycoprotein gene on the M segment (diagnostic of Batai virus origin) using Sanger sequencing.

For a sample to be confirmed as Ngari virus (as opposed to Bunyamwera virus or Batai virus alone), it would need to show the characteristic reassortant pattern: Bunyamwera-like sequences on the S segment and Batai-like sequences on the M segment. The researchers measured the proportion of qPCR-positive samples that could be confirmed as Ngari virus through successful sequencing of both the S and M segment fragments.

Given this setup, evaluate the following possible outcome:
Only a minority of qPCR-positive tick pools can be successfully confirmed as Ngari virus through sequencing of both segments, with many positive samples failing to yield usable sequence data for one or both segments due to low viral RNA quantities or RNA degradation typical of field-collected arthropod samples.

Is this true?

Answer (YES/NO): YES